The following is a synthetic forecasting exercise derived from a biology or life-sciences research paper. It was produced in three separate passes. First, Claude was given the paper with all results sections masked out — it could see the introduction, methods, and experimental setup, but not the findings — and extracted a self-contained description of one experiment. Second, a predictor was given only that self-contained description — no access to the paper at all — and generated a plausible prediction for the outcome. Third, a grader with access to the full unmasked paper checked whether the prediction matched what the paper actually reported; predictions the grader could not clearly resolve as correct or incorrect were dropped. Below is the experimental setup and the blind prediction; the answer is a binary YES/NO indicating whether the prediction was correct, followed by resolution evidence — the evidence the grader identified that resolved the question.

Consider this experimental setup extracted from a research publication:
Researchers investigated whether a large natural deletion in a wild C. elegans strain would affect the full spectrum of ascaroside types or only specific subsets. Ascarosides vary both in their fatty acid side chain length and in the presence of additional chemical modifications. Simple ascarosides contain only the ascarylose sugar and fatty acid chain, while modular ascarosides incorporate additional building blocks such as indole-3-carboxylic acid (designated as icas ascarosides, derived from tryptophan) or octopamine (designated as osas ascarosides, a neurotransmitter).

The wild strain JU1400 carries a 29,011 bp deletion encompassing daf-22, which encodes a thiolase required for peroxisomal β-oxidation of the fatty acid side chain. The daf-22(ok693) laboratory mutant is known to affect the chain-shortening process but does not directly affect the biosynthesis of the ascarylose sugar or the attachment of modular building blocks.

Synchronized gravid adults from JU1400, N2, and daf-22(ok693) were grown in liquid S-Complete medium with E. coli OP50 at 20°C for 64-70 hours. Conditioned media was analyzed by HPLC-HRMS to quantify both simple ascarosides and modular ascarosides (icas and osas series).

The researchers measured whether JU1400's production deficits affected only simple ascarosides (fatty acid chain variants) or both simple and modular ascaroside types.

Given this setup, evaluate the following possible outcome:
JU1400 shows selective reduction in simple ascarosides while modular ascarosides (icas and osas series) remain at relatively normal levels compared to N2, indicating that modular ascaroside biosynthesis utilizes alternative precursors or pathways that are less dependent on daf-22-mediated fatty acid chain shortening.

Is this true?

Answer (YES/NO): NO